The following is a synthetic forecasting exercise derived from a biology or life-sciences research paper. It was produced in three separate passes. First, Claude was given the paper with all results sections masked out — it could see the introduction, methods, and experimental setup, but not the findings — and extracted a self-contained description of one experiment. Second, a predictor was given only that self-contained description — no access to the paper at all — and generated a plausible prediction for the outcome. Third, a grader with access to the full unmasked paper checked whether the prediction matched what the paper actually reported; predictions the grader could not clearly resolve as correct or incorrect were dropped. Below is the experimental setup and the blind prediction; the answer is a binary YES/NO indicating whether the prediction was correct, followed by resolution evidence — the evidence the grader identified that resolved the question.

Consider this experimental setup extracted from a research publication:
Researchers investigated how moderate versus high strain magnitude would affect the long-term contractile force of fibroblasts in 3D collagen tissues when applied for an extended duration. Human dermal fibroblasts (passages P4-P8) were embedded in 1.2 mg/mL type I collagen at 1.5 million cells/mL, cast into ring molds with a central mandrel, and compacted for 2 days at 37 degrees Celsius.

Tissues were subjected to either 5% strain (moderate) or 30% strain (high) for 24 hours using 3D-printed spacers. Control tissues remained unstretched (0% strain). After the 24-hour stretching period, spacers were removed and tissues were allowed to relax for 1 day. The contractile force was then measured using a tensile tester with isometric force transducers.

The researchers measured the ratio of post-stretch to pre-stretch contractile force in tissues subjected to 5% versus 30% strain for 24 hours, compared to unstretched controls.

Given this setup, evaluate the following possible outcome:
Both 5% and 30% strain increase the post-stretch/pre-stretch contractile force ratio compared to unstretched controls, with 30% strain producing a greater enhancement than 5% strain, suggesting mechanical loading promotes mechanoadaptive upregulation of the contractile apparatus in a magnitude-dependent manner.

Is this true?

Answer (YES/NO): NO